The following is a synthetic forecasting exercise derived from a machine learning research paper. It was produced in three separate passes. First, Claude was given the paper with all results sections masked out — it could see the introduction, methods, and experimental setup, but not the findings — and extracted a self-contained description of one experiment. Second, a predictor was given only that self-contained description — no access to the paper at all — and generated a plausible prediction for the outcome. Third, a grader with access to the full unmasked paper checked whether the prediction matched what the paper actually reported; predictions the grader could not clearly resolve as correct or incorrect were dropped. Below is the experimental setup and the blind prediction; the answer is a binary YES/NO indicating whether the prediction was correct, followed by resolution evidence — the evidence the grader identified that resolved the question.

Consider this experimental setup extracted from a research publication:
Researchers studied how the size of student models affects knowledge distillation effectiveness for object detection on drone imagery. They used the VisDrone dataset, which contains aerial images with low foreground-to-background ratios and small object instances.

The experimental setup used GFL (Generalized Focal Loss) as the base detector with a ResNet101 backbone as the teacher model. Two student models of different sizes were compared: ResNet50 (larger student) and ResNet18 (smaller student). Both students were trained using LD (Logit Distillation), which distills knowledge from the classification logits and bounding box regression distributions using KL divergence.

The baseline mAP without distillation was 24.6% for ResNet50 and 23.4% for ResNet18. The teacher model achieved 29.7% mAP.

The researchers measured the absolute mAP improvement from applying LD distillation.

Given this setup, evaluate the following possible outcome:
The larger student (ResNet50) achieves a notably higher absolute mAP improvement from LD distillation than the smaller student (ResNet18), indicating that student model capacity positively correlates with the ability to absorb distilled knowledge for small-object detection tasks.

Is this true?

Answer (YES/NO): YES